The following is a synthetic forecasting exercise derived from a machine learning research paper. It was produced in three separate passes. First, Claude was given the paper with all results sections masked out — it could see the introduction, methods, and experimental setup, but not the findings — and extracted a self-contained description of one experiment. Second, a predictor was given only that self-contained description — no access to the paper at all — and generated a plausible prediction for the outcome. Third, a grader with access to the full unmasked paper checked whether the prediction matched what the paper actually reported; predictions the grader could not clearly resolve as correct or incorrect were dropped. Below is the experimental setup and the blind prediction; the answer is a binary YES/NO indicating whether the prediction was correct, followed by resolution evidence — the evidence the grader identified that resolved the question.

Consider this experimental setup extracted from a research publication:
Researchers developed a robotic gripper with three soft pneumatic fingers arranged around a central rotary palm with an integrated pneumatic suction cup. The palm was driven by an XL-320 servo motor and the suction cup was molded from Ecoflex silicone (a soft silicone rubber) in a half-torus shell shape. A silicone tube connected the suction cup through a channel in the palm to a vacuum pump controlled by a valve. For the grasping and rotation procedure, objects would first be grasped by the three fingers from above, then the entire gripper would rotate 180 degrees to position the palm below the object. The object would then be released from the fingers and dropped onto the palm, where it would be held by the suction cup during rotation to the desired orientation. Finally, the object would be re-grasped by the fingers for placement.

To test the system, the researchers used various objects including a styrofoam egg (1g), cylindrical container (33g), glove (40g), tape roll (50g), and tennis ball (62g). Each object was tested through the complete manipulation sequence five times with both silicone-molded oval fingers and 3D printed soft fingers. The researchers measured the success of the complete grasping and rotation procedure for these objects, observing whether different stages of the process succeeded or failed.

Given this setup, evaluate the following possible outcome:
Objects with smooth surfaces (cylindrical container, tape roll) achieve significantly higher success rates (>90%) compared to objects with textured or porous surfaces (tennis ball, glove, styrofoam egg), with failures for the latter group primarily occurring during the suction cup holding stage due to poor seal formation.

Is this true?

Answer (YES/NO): NO